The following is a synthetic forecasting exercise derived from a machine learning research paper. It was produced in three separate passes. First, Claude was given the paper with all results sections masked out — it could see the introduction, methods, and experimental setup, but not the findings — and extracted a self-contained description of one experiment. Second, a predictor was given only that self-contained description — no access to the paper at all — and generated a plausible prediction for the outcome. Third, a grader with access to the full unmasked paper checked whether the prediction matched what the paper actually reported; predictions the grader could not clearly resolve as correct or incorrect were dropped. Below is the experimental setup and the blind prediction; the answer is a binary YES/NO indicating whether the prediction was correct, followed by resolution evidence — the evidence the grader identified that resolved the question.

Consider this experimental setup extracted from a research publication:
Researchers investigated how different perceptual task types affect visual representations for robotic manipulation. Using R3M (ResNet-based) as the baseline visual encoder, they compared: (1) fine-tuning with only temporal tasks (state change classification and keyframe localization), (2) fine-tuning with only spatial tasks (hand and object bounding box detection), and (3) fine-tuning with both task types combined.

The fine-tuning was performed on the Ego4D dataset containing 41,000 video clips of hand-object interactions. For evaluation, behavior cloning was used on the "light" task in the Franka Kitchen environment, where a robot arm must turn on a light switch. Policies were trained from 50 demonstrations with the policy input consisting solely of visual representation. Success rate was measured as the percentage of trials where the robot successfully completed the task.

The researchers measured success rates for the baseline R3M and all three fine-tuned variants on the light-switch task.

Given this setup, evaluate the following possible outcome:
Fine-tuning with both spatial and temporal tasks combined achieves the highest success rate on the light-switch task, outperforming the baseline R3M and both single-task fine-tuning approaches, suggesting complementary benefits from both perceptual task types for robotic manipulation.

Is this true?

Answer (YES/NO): YES